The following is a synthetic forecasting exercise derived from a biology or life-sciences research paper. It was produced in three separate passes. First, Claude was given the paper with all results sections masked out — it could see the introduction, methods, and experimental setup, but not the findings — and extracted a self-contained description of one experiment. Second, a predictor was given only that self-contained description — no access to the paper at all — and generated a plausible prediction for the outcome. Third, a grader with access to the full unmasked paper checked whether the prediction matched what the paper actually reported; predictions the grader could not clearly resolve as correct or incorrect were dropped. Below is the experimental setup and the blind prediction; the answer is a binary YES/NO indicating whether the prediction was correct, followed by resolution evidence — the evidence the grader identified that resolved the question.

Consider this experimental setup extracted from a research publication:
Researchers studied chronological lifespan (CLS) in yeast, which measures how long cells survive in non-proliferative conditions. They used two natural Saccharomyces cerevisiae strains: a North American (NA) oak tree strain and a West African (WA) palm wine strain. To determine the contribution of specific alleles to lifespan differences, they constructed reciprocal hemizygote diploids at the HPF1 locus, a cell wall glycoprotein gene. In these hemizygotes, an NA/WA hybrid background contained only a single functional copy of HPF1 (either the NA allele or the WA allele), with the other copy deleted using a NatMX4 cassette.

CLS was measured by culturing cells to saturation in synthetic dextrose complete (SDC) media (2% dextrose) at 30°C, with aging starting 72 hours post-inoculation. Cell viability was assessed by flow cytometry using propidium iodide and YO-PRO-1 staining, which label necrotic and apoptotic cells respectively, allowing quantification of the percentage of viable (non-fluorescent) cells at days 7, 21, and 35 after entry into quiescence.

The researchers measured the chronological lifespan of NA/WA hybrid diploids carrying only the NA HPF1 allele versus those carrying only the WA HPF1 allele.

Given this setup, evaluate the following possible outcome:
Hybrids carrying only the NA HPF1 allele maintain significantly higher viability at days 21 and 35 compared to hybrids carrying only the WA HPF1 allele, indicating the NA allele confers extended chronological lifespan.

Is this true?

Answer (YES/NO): YES